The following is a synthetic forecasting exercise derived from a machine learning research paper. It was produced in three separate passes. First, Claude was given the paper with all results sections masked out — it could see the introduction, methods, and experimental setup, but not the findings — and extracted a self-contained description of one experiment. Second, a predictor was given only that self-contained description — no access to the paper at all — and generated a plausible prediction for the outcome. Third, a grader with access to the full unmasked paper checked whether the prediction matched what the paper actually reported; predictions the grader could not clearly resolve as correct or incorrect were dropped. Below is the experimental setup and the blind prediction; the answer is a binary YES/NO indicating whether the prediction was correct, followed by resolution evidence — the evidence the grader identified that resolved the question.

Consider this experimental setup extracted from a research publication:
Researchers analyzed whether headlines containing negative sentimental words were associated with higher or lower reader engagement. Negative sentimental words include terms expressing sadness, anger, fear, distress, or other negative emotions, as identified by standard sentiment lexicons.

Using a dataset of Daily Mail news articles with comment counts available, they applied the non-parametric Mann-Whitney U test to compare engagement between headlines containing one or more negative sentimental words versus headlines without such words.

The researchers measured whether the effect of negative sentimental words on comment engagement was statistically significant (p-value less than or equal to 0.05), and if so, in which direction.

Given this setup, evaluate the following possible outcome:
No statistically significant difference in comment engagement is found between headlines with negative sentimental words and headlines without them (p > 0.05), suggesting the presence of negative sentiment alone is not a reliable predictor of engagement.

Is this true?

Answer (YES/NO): NO